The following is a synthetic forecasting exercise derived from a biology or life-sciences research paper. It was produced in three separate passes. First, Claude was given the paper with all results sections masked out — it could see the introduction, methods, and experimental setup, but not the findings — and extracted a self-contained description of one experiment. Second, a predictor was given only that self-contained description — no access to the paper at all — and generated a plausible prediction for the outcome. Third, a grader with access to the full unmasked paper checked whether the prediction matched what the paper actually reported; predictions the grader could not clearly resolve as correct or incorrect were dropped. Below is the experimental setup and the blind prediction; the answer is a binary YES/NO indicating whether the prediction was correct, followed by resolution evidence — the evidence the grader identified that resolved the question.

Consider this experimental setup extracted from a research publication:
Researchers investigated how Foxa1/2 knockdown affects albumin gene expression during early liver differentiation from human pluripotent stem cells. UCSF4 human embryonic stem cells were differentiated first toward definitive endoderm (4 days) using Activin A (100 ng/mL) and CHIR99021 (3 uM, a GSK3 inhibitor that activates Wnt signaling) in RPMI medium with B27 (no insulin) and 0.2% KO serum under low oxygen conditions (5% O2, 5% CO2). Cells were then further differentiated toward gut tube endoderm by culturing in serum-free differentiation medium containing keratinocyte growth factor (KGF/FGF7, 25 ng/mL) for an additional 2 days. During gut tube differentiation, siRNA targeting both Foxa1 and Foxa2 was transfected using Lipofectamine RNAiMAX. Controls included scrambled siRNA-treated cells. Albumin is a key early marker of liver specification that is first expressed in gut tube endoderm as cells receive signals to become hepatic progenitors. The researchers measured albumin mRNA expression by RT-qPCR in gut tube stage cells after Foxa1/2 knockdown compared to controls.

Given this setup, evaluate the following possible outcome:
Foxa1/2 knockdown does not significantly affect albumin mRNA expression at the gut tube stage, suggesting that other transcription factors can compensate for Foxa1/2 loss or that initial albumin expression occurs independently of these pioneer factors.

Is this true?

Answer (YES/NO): NO